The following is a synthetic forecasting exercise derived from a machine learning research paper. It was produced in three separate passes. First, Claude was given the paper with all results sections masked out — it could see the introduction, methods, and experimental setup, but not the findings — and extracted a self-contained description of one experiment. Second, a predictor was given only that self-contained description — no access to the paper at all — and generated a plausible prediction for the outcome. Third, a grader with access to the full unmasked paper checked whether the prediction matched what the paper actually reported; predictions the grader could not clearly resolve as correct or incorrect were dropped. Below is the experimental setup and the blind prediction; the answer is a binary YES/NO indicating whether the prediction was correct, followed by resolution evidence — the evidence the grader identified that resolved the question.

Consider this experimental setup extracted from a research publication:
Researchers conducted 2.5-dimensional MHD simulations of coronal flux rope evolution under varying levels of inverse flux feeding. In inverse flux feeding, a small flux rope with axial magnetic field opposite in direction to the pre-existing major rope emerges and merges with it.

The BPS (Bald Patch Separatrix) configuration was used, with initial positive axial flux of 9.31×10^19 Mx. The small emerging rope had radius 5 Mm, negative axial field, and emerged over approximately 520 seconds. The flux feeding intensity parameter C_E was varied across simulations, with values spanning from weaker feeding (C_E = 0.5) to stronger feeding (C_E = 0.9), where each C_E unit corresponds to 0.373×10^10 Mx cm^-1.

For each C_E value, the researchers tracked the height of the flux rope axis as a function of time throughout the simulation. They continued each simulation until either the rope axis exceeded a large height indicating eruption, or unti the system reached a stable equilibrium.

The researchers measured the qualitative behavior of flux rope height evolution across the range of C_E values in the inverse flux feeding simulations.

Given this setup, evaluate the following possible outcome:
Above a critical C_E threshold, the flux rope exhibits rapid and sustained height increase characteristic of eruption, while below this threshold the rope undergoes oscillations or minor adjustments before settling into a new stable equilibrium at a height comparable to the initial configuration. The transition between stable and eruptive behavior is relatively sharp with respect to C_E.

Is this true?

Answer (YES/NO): YES